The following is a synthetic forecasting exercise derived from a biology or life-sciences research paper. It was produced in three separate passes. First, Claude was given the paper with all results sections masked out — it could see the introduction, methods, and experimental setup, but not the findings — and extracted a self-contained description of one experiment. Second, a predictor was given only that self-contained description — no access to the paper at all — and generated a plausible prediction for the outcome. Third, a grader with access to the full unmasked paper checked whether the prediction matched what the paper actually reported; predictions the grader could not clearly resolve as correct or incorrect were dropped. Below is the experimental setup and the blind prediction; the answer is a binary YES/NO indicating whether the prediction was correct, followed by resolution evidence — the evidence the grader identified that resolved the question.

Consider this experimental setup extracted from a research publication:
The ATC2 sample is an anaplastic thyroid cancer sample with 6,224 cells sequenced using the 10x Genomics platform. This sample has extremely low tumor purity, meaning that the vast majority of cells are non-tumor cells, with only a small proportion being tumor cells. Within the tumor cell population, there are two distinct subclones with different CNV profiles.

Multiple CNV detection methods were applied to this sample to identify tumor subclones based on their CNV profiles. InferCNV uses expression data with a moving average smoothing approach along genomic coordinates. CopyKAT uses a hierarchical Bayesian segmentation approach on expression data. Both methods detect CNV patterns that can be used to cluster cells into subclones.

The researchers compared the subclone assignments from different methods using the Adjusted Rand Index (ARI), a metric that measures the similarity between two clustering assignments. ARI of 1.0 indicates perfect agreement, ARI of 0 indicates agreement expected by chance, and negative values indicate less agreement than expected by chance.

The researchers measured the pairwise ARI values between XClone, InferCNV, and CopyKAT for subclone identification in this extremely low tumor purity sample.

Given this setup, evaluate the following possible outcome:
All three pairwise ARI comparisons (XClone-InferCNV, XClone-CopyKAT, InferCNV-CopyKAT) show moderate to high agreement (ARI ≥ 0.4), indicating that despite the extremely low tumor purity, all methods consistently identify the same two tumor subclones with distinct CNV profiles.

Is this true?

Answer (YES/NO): YES